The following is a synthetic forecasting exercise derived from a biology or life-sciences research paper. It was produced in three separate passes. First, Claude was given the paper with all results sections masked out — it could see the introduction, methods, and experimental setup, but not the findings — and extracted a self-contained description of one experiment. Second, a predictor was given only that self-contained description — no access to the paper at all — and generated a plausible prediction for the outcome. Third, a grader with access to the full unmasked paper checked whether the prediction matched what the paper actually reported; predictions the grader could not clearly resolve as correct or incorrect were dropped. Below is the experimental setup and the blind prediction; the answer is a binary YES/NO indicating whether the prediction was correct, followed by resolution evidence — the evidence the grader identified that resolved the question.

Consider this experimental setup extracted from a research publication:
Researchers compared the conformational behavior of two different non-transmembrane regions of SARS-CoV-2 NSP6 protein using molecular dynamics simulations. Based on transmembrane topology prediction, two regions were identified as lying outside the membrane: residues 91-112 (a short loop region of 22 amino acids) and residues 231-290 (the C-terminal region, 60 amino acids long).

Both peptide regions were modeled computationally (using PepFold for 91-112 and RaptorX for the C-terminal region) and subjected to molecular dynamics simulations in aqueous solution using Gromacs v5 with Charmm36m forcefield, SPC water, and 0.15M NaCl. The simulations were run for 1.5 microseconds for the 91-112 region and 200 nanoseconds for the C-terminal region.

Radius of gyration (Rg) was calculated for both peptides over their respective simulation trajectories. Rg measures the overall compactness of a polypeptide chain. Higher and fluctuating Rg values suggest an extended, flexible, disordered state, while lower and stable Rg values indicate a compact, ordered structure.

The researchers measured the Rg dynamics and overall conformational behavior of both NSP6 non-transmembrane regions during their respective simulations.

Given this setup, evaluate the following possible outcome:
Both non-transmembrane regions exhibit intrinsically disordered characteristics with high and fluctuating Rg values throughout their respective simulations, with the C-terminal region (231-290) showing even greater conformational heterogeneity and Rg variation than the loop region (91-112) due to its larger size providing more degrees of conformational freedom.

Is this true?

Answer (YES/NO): NO